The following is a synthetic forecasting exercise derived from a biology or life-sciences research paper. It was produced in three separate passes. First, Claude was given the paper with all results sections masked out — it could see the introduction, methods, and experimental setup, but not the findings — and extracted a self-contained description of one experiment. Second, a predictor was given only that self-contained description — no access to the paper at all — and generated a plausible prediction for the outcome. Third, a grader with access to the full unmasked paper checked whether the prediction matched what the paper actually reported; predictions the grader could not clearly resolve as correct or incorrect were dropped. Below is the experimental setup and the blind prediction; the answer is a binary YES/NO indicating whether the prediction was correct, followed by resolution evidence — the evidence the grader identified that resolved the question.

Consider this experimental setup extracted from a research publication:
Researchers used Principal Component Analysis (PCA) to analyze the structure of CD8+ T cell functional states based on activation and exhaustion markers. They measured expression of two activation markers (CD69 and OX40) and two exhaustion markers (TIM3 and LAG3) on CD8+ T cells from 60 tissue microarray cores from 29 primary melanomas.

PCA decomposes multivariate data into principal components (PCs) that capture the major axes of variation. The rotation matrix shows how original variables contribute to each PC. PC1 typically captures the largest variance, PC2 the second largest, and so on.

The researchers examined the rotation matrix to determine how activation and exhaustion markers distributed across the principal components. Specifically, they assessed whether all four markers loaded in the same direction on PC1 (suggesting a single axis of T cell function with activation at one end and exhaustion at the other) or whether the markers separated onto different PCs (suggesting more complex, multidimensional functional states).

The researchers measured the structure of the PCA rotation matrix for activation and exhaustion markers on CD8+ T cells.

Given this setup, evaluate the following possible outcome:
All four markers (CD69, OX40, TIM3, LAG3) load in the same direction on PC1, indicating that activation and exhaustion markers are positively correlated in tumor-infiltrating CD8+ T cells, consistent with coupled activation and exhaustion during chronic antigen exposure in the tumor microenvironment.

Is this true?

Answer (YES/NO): YES